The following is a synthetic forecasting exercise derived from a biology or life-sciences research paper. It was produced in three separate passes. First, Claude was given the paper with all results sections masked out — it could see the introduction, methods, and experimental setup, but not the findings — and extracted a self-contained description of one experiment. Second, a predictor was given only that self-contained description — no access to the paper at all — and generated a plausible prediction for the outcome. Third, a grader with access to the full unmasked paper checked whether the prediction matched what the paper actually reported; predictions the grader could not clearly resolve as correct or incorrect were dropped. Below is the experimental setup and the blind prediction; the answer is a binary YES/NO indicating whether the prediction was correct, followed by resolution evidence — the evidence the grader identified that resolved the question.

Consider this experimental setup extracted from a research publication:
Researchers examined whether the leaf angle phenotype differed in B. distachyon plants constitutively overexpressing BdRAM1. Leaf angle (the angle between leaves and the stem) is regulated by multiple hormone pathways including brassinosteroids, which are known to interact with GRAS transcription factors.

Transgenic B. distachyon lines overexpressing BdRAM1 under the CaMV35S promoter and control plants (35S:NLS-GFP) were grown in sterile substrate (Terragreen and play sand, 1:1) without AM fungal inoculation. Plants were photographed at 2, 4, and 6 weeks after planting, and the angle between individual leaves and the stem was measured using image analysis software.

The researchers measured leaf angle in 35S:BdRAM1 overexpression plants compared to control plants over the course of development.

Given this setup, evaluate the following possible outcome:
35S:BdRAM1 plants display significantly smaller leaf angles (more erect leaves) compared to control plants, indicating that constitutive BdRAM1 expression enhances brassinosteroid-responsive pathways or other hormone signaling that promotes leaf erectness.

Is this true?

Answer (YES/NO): NO